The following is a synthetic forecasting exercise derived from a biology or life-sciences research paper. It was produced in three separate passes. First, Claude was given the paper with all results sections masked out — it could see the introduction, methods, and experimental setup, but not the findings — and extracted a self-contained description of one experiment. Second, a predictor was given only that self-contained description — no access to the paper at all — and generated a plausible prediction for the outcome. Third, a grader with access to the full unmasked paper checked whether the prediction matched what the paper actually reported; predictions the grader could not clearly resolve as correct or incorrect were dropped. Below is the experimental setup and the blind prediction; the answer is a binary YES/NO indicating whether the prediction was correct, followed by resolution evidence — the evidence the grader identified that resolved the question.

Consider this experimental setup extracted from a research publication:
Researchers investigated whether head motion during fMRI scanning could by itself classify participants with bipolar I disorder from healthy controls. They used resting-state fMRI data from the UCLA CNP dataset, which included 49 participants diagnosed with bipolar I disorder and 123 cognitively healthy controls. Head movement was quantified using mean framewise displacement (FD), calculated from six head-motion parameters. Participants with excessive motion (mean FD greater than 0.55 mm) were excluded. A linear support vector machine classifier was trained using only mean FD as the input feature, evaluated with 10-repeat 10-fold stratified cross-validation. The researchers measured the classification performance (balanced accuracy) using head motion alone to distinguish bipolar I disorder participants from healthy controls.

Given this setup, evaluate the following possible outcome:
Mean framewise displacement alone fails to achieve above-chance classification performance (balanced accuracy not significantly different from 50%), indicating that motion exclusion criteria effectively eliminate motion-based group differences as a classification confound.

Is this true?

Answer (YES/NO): NO